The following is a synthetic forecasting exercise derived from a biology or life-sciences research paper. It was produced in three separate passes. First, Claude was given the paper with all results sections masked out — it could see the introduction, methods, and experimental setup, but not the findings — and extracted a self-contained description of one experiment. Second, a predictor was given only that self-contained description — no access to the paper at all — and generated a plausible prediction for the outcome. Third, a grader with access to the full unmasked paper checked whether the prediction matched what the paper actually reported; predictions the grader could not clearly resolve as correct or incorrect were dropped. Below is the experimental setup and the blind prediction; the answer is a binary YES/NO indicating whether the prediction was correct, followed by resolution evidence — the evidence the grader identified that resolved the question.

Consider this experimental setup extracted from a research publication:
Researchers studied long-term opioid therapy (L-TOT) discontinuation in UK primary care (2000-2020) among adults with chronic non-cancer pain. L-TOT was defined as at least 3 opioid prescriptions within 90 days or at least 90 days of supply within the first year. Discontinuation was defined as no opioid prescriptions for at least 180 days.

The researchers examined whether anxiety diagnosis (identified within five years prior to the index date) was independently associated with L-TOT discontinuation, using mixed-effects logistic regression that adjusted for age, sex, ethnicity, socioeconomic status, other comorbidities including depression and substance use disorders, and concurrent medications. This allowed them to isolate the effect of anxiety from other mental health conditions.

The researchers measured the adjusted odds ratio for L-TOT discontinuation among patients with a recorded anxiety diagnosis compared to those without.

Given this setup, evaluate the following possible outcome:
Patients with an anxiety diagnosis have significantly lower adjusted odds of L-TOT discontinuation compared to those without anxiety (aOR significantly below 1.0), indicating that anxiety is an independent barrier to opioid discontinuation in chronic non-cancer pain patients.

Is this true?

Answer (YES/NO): NO